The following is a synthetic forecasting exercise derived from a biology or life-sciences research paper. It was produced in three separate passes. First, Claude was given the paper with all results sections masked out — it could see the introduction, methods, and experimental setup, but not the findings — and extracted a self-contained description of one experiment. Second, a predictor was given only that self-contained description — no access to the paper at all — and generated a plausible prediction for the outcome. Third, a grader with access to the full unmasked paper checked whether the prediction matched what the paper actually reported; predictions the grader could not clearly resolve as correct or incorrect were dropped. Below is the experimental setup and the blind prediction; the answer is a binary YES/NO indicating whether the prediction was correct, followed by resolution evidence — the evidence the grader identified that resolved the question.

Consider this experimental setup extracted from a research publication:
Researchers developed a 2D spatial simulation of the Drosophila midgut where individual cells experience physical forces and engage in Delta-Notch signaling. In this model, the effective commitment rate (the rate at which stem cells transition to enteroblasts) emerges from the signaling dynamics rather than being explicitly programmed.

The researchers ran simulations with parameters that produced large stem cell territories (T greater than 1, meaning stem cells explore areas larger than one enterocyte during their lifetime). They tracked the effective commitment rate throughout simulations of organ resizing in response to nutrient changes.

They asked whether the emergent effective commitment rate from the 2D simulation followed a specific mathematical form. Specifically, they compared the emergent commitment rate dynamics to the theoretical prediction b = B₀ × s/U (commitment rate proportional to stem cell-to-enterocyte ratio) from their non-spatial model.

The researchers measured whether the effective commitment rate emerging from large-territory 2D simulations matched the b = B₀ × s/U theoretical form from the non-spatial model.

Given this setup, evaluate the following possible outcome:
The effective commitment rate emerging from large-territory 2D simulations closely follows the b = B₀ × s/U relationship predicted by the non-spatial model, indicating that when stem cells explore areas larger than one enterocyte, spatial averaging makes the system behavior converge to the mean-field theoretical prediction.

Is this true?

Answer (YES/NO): YES